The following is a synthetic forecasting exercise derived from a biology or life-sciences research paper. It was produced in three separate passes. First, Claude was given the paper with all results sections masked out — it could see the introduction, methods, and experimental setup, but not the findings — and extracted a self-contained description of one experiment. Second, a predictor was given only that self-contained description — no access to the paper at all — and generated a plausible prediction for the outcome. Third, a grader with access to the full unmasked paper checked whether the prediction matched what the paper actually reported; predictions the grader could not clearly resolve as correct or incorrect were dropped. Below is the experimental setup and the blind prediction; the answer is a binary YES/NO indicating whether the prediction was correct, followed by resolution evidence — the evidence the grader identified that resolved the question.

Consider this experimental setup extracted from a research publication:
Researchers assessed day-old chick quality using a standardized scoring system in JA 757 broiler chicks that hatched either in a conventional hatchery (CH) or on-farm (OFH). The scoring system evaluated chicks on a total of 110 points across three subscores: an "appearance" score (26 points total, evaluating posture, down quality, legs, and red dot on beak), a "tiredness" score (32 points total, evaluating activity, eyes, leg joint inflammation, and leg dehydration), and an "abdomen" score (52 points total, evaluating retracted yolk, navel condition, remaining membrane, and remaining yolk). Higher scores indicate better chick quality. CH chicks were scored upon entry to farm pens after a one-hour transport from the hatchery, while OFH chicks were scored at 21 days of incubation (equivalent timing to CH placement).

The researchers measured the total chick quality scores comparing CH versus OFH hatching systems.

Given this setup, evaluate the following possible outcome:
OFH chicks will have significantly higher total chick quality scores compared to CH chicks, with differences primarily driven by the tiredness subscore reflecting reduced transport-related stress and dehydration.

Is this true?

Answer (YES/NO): NO